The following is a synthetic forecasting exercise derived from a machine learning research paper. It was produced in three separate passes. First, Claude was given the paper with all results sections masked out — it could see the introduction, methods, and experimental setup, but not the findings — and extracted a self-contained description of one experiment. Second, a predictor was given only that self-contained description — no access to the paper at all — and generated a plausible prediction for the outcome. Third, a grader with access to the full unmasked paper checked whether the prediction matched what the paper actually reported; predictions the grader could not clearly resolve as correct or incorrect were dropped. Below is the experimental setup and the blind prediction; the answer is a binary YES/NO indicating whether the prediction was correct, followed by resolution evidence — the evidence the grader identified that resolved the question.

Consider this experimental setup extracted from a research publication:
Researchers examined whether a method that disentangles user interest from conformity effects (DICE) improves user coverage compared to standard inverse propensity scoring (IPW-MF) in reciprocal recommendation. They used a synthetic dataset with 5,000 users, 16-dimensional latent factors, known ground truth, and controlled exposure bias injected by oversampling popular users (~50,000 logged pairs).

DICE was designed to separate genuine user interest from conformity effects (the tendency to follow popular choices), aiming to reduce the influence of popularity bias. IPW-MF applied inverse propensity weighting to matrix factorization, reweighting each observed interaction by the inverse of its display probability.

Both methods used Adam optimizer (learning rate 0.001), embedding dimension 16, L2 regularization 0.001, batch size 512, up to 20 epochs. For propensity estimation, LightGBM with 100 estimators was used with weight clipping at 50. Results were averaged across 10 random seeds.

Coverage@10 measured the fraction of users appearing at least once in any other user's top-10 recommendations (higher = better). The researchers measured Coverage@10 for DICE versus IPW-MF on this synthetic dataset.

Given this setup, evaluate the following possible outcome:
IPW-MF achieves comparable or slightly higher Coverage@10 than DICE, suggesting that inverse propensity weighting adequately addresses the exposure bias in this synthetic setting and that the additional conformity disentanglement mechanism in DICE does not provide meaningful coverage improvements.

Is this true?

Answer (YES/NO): NO